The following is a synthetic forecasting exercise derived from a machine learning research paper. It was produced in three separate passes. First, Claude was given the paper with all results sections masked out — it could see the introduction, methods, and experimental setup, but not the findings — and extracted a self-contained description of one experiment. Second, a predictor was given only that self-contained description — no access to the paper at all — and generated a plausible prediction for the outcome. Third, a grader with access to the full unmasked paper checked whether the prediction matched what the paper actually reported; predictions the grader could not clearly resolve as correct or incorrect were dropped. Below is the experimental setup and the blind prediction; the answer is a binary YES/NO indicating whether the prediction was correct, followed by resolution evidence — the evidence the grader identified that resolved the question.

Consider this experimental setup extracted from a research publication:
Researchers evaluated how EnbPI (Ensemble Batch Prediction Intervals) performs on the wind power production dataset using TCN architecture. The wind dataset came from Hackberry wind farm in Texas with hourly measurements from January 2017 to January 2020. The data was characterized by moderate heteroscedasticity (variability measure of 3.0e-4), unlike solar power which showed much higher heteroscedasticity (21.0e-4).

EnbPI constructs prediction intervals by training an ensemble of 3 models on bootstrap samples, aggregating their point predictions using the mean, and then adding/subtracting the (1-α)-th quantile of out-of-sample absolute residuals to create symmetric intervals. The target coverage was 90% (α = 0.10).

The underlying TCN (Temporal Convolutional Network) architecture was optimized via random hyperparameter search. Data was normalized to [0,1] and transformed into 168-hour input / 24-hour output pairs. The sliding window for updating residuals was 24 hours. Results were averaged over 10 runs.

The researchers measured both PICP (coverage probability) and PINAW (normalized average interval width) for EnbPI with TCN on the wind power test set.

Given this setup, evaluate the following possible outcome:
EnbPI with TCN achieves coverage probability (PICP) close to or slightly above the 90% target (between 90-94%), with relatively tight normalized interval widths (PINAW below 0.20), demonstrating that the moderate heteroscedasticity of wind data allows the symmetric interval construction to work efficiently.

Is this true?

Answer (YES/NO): NO